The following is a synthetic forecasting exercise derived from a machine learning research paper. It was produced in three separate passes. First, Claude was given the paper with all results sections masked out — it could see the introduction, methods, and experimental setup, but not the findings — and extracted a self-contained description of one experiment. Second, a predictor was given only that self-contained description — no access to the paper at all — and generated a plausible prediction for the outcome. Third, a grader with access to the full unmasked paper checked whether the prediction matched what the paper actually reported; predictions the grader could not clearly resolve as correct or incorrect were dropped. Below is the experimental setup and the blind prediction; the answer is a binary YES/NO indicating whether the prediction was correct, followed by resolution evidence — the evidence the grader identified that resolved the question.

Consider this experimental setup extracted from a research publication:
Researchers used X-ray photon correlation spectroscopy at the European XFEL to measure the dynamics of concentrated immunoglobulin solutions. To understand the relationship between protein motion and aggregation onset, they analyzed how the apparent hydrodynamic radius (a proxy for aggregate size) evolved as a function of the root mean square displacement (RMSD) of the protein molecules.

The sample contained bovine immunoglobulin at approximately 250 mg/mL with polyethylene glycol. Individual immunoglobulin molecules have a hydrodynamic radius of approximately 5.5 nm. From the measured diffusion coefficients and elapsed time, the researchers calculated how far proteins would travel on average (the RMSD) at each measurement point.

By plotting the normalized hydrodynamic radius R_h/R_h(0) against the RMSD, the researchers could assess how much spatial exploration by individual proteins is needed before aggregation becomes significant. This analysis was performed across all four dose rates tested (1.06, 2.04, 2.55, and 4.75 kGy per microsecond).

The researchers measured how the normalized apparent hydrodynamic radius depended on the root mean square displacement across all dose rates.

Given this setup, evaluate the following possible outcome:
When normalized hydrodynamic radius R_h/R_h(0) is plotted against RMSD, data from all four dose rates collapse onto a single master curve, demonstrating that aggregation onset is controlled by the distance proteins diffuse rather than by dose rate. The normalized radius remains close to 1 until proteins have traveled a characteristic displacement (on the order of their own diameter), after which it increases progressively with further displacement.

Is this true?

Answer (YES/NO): YES